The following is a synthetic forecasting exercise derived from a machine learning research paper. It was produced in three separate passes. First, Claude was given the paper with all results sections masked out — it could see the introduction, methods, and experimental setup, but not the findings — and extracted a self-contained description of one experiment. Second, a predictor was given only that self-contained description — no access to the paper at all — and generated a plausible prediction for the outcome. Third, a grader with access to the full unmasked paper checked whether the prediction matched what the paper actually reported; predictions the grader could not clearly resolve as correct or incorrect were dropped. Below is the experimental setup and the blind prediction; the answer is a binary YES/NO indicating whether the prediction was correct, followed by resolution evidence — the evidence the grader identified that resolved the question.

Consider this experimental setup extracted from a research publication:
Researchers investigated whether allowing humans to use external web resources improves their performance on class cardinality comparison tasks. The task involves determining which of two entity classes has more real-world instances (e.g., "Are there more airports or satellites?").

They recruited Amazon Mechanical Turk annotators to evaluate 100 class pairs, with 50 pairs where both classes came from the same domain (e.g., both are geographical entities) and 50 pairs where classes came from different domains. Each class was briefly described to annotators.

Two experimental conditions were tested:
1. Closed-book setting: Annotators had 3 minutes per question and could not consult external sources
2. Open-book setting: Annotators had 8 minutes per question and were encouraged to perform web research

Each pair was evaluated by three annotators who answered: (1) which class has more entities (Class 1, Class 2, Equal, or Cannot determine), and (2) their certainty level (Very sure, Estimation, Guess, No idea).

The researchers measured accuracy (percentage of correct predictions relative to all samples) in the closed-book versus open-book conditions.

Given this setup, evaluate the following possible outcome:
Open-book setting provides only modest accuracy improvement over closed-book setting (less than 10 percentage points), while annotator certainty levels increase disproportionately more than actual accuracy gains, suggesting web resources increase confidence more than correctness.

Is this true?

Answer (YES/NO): NO